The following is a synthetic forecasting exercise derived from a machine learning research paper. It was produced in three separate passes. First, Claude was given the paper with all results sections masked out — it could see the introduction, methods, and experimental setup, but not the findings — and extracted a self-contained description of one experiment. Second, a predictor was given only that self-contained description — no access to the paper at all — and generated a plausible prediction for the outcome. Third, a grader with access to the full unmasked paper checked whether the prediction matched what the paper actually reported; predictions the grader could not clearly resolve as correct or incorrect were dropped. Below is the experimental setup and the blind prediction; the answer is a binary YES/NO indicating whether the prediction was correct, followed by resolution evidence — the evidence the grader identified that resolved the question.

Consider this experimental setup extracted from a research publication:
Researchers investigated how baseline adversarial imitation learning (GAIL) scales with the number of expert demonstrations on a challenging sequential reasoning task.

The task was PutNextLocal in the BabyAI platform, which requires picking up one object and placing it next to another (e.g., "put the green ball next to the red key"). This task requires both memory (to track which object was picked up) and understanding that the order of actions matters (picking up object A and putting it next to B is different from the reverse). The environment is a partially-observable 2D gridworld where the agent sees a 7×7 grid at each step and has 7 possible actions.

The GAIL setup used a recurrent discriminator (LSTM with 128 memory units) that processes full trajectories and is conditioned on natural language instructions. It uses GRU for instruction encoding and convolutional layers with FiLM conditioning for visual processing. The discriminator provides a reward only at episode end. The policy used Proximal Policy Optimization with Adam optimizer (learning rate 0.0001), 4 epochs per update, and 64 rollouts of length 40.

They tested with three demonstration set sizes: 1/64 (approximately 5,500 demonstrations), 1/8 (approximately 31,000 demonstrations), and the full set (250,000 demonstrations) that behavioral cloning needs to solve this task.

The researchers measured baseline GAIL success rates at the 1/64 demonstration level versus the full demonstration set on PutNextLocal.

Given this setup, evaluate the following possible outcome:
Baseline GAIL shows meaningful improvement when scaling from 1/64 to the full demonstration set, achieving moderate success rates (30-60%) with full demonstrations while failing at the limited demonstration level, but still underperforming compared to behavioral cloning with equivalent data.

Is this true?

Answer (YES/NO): NO